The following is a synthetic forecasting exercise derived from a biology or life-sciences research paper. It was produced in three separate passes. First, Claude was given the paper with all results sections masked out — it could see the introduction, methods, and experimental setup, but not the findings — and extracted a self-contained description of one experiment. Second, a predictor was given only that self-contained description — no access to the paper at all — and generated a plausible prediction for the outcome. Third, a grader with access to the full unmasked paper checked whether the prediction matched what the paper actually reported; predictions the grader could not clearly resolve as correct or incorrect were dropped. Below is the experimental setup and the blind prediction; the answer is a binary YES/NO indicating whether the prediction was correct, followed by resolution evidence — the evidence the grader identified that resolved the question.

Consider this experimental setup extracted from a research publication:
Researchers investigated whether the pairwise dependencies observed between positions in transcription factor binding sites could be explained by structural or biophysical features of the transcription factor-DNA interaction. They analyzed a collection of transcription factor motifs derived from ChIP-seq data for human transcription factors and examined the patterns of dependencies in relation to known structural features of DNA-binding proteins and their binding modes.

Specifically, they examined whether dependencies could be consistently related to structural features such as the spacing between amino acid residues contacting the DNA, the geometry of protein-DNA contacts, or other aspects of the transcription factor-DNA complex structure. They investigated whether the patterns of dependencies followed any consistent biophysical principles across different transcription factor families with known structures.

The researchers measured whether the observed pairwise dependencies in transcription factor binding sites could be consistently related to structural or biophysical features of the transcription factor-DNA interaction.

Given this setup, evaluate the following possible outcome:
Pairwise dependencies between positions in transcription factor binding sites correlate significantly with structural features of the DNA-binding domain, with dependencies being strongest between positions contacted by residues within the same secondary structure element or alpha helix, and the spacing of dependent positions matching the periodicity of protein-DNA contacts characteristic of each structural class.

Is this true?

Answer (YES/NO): NO